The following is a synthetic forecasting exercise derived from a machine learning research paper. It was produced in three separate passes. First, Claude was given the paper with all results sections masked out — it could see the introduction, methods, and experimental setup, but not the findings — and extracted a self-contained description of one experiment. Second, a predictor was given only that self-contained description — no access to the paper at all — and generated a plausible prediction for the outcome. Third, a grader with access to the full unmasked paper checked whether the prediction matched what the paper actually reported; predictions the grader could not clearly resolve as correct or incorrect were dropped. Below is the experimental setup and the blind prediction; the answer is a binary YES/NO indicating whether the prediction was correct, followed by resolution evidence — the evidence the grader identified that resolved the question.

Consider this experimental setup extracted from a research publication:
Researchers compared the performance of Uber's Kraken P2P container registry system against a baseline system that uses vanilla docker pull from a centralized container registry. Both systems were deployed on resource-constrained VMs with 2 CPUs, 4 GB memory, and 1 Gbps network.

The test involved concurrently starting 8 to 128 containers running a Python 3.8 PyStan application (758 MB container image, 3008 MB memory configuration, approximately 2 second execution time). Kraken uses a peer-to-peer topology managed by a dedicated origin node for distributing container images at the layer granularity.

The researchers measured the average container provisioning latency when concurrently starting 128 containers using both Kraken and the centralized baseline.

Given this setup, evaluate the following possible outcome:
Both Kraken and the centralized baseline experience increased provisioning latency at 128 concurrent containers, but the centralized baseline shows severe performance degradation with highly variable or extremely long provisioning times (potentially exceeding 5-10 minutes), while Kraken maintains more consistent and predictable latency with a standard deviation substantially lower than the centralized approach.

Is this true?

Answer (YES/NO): NO